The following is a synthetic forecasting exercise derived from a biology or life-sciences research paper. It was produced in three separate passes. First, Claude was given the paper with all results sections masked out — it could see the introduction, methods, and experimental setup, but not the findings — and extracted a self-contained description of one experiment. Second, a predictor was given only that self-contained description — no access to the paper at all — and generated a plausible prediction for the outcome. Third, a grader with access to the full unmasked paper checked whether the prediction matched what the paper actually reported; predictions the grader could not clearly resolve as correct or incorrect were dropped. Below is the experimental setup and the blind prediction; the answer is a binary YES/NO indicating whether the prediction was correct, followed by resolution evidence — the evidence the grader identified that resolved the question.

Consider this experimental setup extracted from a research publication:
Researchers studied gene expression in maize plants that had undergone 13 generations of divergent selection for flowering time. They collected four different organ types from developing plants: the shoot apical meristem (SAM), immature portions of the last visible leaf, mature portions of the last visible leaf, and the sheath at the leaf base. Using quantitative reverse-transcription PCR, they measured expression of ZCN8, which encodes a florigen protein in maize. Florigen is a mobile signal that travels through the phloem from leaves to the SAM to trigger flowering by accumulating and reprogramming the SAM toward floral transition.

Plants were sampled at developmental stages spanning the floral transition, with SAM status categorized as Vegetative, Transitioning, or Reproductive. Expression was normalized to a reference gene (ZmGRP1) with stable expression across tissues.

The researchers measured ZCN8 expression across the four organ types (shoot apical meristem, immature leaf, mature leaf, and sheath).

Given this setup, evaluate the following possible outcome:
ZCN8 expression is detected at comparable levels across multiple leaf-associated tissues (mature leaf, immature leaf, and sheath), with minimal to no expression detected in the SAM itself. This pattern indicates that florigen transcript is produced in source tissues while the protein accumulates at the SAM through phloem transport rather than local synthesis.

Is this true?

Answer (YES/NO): NO